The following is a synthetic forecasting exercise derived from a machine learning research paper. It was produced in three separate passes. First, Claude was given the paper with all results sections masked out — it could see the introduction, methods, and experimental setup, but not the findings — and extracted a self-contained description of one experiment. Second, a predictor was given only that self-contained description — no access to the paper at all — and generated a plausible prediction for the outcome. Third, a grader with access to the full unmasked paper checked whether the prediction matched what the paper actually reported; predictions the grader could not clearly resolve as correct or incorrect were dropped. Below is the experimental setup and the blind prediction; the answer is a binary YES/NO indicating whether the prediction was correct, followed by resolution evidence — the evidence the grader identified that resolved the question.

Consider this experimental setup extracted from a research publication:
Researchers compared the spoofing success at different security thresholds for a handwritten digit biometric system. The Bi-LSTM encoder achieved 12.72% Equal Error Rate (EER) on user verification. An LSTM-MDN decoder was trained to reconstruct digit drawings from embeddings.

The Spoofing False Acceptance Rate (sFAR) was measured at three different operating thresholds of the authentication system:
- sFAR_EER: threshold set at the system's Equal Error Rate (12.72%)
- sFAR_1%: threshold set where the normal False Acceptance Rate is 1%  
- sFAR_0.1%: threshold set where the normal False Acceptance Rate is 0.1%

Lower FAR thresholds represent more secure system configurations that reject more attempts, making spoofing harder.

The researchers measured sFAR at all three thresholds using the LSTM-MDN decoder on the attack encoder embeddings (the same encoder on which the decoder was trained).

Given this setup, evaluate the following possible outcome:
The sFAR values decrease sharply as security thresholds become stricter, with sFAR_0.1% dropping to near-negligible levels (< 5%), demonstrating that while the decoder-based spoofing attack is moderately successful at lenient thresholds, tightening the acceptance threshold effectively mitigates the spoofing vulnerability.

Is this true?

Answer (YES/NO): NO